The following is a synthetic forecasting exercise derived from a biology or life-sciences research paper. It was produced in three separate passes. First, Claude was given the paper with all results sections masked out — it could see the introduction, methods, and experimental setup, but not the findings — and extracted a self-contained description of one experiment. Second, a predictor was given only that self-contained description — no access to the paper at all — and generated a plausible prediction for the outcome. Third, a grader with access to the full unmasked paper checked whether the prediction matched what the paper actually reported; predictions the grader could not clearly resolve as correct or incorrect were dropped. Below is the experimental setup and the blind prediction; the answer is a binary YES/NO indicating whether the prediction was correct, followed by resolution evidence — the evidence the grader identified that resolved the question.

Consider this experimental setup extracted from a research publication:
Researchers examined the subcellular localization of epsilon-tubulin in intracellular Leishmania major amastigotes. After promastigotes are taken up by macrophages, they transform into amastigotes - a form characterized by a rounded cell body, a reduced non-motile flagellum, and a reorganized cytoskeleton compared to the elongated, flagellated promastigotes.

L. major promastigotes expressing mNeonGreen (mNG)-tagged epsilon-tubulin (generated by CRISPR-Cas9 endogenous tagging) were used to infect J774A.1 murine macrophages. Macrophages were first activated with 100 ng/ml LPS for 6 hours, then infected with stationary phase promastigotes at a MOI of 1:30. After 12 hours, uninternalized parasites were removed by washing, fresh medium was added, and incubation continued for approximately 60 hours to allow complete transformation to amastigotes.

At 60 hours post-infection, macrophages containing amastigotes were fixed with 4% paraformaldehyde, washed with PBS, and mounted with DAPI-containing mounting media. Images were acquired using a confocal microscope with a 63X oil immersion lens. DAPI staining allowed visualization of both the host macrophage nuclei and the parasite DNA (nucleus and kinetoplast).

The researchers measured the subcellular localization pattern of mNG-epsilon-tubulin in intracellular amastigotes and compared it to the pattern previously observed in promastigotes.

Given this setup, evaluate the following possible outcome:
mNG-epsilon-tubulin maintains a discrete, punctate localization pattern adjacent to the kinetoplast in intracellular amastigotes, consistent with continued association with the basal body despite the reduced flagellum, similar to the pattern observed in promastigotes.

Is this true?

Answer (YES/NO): YES